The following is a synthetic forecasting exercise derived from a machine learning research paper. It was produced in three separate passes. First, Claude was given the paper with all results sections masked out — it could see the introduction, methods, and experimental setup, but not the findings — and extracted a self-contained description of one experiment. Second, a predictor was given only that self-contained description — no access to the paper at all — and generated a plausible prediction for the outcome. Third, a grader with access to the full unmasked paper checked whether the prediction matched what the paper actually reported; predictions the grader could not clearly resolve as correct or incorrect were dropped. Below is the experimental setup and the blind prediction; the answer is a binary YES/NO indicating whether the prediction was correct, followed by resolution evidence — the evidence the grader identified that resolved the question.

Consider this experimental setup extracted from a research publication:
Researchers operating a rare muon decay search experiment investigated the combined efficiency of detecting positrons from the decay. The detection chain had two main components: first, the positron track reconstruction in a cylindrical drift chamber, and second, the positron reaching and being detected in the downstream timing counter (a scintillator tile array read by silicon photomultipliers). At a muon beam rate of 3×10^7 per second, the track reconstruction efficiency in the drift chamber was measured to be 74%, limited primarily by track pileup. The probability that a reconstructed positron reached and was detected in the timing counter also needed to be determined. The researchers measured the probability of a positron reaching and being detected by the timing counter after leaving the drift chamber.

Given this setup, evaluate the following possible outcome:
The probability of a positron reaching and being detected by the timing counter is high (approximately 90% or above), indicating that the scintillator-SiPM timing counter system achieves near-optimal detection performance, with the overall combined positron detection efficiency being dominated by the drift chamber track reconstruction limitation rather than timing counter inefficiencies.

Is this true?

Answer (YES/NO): YES